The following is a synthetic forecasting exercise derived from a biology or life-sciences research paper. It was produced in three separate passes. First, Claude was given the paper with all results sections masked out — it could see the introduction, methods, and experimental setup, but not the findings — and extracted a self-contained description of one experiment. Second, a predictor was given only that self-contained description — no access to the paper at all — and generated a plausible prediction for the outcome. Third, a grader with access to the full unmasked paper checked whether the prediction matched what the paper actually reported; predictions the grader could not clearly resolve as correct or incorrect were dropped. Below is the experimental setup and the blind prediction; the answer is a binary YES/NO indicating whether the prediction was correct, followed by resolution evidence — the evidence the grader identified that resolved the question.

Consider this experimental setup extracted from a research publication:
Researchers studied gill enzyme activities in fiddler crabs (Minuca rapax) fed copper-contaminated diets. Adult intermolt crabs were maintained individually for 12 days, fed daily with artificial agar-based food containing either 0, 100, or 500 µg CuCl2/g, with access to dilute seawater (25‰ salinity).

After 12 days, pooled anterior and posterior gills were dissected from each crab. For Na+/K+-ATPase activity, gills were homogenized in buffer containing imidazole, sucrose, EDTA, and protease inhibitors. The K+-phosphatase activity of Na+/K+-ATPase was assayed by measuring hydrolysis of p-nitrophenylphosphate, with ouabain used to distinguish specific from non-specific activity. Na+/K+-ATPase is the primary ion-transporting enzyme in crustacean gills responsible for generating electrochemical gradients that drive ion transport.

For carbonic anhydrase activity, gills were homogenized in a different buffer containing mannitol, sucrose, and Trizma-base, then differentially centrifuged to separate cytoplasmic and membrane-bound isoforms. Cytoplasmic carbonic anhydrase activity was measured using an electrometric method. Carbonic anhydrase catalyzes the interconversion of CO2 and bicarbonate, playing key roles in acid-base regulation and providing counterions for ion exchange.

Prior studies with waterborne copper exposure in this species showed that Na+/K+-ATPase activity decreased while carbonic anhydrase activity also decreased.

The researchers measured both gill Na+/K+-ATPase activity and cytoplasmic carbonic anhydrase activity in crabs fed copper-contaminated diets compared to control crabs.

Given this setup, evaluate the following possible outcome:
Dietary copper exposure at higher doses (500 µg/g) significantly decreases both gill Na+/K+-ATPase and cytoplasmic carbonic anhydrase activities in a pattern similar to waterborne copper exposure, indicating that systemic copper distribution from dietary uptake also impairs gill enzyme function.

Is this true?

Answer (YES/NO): NO